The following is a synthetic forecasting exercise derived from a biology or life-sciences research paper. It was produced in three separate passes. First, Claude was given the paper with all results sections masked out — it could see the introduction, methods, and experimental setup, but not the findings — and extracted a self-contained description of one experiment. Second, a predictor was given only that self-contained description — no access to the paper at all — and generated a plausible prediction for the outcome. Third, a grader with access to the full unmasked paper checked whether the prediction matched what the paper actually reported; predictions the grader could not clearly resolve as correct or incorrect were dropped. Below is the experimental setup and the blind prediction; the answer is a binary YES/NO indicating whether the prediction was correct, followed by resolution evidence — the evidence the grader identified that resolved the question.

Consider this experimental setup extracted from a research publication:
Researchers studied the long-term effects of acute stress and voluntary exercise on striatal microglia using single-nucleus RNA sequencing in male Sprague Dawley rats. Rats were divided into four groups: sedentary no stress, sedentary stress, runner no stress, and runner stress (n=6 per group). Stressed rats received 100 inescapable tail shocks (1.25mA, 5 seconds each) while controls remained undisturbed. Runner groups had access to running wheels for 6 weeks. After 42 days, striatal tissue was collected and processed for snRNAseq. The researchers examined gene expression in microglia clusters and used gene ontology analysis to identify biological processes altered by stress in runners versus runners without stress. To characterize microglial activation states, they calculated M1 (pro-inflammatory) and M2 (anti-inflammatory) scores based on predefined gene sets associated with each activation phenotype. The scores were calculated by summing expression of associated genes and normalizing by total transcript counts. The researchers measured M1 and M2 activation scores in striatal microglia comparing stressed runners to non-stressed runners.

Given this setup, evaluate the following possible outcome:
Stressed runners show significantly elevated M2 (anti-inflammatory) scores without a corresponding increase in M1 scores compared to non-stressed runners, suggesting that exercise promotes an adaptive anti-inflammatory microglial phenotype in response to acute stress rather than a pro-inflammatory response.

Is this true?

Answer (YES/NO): NO